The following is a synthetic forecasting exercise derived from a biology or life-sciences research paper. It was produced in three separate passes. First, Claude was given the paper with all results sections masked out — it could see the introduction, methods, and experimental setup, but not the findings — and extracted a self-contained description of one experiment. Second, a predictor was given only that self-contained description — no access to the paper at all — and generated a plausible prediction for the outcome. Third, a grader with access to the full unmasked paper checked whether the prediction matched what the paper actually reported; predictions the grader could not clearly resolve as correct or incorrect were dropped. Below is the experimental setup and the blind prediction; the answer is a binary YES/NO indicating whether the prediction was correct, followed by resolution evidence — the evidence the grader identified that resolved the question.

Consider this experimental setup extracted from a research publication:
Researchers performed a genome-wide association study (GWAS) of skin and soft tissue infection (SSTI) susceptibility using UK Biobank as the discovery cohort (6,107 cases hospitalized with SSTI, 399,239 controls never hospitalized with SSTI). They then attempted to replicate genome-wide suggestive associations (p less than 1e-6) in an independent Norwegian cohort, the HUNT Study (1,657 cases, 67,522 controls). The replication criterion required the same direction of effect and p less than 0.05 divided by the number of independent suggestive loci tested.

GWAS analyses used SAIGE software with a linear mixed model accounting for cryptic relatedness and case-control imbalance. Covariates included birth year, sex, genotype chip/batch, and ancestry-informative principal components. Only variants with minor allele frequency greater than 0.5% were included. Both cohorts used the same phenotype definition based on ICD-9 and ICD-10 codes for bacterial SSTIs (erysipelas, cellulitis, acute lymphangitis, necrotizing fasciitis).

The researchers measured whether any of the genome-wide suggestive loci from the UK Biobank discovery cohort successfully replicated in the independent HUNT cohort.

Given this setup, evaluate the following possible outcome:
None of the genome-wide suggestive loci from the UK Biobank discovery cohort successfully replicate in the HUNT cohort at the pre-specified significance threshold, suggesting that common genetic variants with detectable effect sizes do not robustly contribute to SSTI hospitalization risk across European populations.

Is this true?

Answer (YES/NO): NO